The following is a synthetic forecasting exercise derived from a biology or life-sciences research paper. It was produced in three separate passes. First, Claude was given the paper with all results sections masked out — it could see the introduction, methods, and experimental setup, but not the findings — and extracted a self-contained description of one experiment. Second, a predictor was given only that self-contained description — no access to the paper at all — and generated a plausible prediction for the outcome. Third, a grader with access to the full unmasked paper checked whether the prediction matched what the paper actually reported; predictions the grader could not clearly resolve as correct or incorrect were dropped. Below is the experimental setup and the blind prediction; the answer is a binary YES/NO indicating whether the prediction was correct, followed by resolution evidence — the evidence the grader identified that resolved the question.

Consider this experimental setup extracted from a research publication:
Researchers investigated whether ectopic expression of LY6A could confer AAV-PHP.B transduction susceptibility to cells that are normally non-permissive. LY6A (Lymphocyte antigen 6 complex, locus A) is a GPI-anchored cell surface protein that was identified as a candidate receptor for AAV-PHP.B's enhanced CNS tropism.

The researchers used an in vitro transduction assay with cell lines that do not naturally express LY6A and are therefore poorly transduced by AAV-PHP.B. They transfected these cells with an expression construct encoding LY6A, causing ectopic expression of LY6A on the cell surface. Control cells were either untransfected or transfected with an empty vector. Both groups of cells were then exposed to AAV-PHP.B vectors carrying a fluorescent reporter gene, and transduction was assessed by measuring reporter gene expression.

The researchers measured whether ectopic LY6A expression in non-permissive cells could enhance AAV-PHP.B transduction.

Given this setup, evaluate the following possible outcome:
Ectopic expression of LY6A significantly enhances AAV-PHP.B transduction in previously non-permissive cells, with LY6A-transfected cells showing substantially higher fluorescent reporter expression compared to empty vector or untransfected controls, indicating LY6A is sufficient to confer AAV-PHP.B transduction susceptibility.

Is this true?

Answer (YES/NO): YES